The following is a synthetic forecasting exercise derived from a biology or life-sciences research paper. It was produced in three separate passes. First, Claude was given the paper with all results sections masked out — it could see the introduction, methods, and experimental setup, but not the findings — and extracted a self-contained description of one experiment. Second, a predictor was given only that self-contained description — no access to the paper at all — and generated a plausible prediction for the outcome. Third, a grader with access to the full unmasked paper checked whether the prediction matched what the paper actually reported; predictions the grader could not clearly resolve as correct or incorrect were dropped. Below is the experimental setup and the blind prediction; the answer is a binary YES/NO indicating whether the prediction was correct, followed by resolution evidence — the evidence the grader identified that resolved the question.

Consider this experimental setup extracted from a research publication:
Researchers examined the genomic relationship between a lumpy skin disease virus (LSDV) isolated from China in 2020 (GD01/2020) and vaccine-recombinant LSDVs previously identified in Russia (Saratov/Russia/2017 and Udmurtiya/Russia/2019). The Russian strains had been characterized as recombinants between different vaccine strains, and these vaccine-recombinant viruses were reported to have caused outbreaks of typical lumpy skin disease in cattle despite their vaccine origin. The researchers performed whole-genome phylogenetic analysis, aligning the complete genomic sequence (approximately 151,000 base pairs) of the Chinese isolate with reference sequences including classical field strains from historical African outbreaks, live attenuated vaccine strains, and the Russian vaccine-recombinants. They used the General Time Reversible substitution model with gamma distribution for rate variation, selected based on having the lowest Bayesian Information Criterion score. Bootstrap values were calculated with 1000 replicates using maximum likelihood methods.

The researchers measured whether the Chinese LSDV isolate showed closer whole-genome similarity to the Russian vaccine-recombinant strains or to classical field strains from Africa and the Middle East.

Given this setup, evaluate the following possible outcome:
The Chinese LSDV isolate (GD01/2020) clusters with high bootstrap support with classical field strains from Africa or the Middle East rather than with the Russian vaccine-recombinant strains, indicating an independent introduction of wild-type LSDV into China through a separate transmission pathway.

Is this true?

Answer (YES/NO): NO